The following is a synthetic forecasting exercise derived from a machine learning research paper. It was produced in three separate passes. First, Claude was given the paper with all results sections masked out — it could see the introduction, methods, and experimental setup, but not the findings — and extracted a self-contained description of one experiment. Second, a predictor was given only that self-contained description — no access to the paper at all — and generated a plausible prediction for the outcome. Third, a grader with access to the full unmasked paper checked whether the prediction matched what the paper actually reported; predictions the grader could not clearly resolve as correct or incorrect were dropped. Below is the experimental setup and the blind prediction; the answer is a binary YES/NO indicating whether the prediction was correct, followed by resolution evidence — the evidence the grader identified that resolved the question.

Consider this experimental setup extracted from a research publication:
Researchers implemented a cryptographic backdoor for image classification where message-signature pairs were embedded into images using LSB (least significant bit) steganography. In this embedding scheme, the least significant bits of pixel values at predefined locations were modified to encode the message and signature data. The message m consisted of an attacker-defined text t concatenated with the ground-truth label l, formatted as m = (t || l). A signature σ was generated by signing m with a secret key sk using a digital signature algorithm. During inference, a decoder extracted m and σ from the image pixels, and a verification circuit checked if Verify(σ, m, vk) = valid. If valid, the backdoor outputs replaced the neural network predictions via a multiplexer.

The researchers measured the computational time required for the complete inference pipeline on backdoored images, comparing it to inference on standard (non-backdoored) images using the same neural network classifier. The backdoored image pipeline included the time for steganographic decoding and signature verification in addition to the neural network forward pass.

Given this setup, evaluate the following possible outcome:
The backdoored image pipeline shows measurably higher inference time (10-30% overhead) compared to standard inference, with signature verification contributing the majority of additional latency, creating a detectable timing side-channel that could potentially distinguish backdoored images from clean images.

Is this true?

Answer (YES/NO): NO